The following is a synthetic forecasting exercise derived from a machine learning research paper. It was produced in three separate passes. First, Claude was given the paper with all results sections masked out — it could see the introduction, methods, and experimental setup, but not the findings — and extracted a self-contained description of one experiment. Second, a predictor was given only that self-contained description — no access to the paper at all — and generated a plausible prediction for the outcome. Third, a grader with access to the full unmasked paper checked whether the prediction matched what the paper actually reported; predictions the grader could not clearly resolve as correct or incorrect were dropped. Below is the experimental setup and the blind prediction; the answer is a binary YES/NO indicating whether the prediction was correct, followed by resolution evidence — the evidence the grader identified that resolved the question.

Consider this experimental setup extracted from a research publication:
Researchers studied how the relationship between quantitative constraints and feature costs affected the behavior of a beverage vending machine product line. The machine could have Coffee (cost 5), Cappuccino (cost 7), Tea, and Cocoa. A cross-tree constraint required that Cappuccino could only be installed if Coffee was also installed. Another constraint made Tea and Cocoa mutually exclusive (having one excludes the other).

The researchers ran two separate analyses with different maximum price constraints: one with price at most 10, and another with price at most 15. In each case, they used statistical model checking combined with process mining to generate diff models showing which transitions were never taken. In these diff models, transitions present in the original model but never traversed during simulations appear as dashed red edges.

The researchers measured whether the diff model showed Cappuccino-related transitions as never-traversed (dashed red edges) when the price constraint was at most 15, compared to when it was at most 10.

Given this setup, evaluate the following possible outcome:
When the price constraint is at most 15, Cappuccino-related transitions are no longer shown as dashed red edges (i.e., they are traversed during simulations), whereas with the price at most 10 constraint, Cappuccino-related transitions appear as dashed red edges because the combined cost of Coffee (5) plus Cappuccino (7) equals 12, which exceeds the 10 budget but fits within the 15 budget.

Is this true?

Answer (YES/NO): YES